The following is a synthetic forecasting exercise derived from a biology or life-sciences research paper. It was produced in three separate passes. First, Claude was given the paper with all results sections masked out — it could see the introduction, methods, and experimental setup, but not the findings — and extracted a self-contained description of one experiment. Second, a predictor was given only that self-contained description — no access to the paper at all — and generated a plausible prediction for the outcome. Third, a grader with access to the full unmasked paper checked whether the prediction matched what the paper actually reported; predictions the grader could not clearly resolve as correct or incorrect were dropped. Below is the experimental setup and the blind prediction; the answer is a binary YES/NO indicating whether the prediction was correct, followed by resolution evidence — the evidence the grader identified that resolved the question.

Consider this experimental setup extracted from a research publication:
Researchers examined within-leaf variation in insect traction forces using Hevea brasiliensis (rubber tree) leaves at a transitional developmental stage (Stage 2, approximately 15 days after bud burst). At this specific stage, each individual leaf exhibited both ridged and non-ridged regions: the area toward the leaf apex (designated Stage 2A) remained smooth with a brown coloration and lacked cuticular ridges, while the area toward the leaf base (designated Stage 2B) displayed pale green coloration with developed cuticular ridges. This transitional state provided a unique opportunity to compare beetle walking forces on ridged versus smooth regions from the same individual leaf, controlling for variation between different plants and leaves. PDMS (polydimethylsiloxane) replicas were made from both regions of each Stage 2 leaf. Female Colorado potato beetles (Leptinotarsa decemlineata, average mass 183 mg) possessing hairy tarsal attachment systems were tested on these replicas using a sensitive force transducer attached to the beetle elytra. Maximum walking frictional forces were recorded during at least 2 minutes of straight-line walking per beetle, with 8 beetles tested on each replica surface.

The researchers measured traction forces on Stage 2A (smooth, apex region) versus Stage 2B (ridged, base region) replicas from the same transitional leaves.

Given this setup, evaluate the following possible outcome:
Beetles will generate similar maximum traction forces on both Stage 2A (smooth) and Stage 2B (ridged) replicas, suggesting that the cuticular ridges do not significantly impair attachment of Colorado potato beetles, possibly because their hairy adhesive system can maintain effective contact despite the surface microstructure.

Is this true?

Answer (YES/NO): NO